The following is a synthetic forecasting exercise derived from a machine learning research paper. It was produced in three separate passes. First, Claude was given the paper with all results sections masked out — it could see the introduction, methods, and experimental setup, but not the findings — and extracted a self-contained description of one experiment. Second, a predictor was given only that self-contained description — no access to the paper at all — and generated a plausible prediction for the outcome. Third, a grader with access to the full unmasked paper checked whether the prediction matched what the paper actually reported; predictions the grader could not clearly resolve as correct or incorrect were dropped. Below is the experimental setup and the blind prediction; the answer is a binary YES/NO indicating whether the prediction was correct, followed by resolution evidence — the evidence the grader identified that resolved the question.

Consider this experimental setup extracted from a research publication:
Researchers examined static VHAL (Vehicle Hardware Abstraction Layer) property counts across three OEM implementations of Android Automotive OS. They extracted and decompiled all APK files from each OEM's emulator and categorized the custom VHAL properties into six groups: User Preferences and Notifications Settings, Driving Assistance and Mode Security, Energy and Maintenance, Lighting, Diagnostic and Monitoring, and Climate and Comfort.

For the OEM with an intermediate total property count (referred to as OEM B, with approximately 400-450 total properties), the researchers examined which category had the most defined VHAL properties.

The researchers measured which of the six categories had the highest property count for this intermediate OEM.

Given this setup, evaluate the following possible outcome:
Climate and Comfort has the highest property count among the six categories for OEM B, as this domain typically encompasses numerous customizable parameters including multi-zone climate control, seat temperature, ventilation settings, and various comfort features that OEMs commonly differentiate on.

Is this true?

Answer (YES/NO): NO